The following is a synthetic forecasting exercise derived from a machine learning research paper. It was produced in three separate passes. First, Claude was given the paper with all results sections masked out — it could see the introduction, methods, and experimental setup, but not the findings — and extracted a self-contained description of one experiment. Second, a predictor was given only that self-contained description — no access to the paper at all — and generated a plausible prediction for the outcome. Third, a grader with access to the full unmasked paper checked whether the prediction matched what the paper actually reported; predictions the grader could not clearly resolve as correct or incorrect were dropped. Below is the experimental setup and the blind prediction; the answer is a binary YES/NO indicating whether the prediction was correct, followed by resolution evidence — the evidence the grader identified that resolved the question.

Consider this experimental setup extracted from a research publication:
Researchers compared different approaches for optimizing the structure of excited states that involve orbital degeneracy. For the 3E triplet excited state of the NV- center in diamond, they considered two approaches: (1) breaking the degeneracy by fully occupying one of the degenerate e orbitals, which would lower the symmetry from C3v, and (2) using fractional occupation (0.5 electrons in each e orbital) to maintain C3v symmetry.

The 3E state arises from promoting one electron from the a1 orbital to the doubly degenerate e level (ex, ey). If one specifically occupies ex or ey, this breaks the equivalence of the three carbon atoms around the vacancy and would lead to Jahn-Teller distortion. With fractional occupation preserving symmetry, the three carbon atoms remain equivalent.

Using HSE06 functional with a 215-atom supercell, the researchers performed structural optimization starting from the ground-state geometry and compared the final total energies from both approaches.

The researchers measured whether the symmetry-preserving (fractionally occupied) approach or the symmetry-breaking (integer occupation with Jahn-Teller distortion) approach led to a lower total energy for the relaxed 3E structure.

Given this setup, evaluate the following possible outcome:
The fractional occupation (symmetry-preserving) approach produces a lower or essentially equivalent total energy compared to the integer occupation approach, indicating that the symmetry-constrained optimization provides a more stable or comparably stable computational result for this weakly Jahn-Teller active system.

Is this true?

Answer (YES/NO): NO